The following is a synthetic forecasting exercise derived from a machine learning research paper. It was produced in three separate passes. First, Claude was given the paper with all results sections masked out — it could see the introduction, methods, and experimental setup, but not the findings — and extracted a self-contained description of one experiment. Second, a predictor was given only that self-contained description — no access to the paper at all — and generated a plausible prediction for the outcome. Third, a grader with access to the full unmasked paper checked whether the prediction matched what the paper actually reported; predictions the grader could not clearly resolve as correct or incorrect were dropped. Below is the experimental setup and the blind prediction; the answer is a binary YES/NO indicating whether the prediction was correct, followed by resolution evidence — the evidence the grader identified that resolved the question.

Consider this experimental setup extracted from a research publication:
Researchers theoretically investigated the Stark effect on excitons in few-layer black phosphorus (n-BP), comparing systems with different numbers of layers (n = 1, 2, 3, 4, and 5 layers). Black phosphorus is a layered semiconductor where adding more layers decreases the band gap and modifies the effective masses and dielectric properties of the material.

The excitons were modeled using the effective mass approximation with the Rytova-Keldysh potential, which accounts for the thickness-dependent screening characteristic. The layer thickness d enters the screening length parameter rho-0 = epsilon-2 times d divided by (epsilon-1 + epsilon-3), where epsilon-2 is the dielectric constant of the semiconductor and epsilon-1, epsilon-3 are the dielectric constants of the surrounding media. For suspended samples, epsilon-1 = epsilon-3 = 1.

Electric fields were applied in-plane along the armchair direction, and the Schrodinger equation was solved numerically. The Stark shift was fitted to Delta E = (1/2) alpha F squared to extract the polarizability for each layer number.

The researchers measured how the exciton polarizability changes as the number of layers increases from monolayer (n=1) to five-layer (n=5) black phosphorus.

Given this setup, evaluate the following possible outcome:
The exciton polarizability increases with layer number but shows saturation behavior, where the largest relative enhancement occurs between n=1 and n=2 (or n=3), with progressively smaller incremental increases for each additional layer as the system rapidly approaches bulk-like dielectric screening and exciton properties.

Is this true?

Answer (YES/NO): YES